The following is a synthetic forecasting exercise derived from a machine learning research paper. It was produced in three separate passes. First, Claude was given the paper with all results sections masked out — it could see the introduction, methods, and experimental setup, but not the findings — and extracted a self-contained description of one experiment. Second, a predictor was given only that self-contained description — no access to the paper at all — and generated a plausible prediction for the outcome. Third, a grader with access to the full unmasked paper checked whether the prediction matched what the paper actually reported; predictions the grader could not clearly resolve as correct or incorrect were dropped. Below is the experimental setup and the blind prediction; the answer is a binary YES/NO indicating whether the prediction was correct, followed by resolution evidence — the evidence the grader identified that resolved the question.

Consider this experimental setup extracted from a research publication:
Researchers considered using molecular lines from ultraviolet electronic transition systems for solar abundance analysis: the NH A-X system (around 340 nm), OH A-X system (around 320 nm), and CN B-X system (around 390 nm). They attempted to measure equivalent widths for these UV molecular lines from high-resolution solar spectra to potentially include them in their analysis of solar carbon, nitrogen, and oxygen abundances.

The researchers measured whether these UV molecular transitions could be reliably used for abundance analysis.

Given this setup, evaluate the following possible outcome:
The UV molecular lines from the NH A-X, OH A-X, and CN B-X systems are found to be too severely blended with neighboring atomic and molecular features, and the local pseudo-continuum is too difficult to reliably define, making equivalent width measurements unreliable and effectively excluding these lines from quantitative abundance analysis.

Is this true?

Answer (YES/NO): YES